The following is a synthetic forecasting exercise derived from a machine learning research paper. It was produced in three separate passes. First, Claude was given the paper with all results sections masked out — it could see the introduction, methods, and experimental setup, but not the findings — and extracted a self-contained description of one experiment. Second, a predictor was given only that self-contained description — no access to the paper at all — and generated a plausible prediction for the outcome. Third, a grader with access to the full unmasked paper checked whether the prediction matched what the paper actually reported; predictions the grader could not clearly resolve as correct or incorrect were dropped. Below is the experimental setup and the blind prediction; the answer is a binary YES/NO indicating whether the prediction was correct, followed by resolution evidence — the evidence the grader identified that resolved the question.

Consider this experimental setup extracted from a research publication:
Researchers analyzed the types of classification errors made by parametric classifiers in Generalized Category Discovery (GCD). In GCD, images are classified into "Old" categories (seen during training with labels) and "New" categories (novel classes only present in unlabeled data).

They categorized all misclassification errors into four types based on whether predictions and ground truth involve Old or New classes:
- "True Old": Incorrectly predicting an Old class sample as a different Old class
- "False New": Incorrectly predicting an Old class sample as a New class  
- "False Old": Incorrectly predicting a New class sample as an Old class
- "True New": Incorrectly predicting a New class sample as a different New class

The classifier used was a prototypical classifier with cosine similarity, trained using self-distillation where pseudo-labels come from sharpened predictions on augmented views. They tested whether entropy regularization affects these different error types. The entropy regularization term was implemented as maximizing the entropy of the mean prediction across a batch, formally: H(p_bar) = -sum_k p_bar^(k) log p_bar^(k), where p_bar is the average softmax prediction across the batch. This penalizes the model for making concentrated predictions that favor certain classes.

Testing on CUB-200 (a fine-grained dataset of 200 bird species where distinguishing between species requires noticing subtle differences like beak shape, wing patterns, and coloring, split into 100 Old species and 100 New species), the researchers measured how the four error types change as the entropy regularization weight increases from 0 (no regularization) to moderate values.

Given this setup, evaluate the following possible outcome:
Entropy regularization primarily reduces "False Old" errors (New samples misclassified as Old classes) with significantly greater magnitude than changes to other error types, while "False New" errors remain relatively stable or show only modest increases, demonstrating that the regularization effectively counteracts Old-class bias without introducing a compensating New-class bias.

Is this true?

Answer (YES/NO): NO